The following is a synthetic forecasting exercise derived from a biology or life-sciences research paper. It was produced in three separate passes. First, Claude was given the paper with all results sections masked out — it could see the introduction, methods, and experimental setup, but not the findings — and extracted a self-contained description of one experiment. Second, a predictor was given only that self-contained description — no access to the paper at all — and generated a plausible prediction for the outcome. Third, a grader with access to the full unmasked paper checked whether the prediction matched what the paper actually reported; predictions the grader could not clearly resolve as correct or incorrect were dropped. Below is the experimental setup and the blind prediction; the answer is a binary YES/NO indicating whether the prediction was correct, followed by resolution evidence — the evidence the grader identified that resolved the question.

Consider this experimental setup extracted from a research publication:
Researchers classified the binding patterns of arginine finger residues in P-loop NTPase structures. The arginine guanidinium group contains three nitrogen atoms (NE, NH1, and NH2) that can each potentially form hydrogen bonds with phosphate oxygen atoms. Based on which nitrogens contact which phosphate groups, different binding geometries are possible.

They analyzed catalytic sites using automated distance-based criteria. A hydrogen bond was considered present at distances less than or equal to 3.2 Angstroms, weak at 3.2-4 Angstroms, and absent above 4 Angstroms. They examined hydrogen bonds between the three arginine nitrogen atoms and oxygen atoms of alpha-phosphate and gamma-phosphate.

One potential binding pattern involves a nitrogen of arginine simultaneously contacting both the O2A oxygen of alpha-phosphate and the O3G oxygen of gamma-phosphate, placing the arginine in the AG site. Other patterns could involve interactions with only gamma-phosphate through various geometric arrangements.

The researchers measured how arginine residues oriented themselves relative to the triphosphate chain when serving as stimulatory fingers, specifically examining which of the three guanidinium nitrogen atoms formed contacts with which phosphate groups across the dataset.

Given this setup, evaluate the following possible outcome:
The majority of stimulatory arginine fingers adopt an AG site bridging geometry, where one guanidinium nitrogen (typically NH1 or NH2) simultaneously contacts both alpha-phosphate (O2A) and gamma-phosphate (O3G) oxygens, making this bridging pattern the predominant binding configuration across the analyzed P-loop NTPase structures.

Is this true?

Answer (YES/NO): YES